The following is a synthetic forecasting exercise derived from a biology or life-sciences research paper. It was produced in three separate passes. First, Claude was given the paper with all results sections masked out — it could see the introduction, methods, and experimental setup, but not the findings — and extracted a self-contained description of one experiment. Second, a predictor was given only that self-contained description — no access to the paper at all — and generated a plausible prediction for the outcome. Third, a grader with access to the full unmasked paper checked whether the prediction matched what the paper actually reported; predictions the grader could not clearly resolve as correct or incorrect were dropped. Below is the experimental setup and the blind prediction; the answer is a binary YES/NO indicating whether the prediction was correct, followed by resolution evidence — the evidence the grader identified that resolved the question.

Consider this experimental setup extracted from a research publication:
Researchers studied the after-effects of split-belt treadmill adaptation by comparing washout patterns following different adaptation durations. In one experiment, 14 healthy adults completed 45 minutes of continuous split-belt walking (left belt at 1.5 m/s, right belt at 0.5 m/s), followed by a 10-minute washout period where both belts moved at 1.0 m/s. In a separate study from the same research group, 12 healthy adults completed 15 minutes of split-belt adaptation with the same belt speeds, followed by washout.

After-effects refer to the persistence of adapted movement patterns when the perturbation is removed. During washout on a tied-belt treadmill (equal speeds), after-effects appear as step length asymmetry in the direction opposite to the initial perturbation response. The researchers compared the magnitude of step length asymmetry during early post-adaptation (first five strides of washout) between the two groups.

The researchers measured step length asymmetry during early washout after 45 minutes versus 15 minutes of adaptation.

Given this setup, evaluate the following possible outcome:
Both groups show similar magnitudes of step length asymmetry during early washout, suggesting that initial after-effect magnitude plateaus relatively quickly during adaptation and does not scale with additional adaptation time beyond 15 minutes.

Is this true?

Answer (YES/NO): YES